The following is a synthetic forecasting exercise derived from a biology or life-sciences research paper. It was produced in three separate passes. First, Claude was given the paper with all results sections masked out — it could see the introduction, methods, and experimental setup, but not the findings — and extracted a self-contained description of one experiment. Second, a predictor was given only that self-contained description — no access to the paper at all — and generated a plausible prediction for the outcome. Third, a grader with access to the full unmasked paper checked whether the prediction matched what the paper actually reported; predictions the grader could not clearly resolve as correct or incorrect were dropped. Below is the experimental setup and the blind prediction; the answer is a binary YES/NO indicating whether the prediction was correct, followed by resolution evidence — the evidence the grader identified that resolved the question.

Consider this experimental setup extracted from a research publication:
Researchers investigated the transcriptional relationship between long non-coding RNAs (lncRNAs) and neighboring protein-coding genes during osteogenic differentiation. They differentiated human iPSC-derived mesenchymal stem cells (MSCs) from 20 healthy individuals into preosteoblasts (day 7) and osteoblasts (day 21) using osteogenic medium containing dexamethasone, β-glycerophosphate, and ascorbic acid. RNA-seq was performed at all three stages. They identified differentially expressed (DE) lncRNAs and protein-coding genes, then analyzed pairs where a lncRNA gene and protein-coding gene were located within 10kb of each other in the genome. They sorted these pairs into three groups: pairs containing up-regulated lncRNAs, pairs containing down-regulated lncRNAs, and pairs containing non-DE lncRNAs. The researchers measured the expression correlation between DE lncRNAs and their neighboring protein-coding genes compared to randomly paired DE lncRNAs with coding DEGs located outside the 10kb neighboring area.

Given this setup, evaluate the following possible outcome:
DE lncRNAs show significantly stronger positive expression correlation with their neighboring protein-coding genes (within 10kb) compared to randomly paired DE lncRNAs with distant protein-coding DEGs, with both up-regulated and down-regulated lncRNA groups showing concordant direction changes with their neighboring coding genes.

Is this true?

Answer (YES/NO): NO